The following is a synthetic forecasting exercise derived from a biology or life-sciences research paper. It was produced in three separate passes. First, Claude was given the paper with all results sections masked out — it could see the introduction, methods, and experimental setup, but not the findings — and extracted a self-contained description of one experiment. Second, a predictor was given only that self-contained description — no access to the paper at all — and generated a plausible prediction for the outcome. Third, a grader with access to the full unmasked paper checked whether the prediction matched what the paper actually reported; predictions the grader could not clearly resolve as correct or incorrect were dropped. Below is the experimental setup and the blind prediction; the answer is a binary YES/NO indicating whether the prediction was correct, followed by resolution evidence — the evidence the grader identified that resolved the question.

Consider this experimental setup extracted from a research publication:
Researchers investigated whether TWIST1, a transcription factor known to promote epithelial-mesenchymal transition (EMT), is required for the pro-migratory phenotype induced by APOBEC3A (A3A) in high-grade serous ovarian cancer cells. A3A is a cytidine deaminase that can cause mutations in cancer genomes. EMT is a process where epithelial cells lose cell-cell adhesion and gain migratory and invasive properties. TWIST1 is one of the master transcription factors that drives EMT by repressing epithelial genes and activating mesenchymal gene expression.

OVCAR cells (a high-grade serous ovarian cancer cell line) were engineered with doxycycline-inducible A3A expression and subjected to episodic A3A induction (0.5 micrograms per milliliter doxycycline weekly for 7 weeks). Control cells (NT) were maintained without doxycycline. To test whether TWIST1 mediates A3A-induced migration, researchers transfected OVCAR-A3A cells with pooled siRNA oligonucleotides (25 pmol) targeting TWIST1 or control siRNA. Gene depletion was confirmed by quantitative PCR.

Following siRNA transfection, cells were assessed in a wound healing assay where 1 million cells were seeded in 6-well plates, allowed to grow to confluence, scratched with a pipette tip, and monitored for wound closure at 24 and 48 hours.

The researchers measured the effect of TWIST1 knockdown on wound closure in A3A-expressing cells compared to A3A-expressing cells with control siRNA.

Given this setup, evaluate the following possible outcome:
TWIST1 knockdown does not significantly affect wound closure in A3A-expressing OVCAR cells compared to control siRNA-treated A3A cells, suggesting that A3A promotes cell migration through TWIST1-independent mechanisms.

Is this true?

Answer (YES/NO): NO